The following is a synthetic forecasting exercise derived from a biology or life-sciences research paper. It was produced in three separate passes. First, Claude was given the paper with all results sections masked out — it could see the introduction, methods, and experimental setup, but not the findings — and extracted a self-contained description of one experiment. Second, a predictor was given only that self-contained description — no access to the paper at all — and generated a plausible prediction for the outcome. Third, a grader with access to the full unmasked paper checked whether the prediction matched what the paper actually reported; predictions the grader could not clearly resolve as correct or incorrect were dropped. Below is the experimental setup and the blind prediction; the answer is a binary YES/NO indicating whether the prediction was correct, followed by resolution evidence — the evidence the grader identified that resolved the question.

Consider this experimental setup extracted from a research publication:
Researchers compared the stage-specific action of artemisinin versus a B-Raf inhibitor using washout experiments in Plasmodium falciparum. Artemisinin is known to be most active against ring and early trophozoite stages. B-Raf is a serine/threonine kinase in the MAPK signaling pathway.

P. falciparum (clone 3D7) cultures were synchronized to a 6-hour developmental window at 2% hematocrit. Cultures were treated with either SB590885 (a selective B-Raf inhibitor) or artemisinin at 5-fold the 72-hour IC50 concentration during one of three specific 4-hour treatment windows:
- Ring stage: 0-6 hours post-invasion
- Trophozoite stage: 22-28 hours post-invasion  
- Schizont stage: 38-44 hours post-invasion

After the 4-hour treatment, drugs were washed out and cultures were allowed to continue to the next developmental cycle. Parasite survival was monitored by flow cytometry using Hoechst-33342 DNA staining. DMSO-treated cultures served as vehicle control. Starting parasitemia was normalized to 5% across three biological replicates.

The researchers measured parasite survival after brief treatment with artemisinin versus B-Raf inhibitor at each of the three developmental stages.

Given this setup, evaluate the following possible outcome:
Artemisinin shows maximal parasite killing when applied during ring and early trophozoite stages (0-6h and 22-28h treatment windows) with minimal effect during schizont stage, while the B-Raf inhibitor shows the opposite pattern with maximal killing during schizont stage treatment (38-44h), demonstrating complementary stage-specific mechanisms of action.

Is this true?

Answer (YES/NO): NO